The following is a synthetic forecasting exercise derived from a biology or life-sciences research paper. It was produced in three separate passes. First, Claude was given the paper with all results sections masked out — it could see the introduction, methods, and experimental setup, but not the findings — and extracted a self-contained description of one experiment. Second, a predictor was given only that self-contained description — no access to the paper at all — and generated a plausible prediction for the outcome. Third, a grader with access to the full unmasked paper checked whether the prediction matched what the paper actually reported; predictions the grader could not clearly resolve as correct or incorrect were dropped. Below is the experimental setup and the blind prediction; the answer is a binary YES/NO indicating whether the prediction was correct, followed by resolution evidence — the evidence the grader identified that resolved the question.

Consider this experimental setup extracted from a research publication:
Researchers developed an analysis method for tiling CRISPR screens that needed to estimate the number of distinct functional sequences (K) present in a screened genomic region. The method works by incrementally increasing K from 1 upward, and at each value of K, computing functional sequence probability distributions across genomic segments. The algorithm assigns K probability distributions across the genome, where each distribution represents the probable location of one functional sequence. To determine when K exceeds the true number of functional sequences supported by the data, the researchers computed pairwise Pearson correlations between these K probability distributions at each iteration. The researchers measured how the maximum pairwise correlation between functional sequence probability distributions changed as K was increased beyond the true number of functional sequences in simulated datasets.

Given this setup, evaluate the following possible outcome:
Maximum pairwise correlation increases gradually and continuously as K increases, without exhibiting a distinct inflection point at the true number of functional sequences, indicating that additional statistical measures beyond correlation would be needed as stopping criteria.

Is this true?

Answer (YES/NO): NO